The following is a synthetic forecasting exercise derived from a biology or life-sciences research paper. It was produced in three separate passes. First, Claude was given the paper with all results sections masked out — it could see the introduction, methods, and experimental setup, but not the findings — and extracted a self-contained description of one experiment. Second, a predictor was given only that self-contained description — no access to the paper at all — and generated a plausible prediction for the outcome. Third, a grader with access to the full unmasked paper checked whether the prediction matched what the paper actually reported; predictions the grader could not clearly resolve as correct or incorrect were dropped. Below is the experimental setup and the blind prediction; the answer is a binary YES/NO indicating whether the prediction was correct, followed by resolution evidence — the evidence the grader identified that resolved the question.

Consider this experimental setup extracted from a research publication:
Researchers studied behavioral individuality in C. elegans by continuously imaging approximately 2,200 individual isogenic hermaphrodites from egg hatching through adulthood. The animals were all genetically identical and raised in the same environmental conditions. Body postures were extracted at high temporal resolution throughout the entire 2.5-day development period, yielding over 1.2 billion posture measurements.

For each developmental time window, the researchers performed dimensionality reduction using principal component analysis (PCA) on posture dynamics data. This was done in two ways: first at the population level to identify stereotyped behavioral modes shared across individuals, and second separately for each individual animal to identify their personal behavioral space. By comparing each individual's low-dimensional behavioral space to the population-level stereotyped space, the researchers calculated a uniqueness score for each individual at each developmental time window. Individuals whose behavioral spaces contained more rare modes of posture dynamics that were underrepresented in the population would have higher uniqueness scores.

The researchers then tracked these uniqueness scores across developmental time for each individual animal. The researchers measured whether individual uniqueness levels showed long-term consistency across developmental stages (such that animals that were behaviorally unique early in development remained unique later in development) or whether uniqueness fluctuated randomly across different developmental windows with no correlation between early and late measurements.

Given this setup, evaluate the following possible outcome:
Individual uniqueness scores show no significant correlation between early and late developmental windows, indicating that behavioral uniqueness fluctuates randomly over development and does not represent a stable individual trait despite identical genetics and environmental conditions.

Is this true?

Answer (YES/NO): NO